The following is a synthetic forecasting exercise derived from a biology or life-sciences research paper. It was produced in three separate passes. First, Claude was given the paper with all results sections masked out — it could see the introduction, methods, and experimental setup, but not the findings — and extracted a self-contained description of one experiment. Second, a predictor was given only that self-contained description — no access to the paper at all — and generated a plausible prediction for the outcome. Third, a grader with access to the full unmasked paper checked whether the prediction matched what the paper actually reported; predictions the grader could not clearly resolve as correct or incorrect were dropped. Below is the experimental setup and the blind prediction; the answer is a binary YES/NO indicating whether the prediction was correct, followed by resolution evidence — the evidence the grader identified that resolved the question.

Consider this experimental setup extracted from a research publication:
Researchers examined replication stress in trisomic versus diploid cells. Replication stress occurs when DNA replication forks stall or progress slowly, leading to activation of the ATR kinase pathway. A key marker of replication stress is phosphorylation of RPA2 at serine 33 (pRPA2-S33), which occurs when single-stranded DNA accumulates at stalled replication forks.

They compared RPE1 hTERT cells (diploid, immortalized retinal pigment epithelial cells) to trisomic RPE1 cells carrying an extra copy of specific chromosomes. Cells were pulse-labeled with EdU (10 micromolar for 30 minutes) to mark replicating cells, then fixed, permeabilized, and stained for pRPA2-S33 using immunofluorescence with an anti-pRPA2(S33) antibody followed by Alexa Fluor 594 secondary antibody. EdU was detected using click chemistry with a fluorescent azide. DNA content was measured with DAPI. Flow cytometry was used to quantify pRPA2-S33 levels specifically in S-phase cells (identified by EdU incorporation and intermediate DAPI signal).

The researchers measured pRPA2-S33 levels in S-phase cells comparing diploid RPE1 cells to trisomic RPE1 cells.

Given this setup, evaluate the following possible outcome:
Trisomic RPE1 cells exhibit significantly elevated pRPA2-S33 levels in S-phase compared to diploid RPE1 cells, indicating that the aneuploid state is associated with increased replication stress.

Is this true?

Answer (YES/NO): YES